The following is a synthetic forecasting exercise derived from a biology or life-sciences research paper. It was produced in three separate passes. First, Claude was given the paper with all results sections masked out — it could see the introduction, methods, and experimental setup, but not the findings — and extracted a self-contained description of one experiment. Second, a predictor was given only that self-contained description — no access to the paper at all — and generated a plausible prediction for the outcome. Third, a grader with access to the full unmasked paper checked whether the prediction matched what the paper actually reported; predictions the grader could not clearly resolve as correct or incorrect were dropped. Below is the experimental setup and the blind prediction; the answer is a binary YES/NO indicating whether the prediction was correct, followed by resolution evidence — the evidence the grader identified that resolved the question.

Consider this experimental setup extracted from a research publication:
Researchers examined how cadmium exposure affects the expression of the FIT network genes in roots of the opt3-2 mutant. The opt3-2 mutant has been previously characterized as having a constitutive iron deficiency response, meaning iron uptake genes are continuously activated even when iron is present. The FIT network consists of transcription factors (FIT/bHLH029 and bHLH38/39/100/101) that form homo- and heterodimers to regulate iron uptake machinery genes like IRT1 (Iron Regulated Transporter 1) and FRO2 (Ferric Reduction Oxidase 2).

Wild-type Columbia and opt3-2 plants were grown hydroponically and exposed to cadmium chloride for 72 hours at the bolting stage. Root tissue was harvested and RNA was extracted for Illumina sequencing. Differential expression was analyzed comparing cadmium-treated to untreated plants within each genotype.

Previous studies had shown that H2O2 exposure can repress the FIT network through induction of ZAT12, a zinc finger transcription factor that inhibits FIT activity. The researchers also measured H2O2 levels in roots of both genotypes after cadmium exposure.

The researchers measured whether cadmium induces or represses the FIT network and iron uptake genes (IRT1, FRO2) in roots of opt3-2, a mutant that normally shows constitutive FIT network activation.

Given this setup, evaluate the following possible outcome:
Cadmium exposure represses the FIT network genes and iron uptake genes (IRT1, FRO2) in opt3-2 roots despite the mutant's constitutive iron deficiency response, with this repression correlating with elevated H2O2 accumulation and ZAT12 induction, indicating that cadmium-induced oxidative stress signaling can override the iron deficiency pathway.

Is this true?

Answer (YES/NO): YES